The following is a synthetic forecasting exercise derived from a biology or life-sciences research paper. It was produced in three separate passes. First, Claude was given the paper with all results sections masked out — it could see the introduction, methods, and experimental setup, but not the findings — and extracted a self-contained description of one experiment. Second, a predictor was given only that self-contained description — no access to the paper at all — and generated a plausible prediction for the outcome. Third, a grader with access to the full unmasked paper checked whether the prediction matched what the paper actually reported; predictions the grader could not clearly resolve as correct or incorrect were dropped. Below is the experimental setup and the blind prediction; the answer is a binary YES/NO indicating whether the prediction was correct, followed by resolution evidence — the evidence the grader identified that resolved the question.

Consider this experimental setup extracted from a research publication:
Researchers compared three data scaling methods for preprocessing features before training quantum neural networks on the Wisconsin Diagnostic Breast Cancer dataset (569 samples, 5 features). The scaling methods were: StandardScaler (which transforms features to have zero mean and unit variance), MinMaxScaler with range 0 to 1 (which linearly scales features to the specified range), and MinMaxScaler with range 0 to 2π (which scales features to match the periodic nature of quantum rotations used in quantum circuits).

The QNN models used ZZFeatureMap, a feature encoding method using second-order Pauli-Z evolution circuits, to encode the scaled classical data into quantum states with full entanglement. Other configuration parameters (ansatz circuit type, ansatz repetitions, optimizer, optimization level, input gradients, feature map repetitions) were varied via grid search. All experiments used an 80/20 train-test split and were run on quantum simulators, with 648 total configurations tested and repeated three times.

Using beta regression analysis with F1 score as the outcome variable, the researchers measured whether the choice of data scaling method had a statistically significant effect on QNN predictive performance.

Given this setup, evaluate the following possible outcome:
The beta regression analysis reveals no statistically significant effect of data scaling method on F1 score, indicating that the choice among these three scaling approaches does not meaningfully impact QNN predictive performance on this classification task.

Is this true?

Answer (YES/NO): NO